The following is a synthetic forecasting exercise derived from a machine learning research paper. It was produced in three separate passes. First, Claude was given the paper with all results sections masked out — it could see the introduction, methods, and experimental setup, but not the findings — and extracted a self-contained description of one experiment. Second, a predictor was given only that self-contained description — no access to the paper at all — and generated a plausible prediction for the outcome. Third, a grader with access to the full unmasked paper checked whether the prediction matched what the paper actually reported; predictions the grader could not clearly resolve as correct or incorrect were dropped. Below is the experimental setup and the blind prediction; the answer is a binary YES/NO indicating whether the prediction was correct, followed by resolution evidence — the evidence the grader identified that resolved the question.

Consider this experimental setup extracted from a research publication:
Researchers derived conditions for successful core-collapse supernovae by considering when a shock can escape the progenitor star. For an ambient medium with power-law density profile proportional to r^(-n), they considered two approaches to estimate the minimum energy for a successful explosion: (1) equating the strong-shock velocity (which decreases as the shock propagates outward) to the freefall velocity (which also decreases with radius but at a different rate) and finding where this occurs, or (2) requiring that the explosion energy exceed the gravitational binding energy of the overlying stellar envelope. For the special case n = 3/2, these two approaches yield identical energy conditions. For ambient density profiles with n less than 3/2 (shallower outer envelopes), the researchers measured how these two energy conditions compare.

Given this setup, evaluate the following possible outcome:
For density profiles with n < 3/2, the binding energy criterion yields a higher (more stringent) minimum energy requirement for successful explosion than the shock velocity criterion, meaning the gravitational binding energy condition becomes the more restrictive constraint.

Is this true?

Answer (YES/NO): NO